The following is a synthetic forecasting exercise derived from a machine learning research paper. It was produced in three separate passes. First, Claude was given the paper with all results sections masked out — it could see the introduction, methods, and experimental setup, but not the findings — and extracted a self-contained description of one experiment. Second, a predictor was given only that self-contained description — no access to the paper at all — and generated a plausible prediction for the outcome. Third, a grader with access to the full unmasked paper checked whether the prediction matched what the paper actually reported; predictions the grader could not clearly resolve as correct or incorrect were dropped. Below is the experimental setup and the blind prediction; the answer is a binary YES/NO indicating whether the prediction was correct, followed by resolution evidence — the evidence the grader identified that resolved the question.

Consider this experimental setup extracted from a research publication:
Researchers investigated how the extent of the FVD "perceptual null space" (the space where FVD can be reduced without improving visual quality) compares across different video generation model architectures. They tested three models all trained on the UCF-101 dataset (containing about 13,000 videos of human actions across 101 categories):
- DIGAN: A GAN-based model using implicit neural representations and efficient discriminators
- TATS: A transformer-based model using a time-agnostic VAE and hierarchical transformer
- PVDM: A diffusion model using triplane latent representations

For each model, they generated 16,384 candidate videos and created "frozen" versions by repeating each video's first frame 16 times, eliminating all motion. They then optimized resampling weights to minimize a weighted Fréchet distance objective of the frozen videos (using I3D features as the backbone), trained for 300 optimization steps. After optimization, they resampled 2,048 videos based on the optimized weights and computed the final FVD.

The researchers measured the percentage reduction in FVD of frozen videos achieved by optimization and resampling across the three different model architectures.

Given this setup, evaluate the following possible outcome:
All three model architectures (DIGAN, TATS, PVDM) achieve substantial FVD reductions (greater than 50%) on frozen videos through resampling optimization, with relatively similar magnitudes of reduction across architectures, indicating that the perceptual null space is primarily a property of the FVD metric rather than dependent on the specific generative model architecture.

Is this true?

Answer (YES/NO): NO